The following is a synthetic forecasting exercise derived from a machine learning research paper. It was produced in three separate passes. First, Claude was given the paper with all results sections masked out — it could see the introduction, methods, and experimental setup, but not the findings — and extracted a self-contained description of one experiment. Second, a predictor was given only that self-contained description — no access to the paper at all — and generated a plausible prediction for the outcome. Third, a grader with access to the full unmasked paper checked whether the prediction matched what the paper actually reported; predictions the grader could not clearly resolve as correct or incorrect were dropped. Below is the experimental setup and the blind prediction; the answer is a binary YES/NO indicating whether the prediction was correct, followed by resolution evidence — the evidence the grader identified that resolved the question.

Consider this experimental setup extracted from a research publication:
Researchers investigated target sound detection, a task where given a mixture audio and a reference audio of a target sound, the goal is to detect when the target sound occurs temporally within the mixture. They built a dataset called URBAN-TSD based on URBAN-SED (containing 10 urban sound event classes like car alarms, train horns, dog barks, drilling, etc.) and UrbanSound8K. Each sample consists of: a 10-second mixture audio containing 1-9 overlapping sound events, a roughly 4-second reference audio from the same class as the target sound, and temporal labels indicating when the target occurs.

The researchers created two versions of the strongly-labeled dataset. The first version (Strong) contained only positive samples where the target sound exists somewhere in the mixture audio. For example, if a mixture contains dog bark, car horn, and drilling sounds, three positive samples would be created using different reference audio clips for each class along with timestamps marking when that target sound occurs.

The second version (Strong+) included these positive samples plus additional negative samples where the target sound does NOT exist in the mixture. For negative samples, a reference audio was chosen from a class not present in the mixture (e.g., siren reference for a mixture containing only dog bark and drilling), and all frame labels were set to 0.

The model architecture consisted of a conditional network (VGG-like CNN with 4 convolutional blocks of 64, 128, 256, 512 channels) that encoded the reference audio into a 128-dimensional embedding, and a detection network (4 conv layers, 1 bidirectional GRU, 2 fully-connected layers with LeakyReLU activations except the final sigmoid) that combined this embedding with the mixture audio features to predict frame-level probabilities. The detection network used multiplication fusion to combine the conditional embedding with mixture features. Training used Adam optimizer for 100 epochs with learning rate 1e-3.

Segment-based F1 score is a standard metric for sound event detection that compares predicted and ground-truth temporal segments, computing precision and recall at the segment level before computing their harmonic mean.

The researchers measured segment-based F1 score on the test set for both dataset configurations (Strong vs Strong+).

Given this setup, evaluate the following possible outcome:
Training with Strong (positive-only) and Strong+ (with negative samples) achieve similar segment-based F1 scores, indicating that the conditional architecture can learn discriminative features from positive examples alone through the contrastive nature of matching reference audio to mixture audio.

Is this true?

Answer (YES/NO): NO